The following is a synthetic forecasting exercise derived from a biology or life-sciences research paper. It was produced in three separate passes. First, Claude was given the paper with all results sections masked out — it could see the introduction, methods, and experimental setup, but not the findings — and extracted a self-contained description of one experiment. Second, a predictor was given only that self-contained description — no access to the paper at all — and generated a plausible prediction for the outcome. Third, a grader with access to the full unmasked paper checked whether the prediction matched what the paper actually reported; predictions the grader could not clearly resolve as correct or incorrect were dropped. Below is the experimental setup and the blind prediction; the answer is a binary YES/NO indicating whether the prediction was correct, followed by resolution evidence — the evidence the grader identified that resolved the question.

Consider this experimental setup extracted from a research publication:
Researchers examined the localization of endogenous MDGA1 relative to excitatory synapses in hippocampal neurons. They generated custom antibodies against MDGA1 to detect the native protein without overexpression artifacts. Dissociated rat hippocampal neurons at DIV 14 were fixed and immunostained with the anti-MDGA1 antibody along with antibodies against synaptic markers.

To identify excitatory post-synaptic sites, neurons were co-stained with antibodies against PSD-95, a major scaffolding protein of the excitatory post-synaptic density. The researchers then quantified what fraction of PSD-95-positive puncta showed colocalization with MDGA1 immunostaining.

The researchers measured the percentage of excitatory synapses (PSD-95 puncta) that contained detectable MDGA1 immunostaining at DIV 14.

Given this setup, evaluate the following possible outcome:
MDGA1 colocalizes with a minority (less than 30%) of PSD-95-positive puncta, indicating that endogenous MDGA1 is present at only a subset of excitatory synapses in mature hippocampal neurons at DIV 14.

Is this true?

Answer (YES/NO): NO